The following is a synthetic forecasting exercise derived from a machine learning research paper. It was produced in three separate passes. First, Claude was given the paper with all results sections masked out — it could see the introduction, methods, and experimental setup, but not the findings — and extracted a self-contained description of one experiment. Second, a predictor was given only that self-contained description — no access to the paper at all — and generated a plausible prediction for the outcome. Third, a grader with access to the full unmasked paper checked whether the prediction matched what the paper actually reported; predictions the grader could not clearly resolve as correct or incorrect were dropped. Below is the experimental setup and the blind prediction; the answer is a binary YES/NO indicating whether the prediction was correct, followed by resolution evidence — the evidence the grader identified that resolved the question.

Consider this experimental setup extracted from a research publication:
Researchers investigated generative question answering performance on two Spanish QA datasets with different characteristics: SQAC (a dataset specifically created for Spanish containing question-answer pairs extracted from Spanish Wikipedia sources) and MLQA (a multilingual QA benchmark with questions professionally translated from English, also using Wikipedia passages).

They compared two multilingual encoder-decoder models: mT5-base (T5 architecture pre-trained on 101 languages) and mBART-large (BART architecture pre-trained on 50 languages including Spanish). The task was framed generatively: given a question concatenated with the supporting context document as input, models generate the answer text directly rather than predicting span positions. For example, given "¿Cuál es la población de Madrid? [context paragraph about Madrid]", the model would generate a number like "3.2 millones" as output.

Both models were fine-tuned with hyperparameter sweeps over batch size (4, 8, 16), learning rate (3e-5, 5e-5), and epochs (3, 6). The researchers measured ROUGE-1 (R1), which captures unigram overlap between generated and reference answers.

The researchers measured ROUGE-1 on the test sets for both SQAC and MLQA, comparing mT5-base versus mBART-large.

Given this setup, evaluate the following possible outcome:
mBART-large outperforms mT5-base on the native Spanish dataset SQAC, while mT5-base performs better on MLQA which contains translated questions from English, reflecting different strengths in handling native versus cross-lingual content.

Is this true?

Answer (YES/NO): NO